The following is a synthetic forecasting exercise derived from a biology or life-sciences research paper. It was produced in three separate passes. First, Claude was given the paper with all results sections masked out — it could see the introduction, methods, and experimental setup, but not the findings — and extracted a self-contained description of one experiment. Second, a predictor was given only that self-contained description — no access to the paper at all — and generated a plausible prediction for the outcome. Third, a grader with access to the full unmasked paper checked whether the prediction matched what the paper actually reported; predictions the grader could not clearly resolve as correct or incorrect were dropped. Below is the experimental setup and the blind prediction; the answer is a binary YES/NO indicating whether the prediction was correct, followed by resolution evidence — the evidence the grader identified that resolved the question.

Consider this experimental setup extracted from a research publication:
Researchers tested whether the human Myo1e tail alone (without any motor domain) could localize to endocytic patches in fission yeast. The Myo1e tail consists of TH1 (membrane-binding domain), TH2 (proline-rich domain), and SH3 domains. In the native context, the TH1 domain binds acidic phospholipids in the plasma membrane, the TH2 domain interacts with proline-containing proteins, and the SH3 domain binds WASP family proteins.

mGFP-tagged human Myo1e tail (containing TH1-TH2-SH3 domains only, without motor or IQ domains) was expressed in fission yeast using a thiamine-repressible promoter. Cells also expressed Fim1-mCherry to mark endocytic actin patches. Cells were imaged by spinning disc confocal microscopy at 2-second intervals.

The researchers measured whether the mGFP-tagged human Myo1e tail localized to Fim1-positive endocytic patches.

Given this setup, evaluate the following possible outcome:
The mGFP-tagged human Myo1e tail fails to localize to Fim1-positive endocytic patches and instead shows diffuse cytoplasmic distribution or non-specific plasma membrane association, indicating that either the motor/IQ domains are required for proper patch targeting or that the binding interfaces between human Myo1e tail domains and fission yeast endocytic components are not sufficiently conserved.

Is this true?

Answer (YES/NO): YES